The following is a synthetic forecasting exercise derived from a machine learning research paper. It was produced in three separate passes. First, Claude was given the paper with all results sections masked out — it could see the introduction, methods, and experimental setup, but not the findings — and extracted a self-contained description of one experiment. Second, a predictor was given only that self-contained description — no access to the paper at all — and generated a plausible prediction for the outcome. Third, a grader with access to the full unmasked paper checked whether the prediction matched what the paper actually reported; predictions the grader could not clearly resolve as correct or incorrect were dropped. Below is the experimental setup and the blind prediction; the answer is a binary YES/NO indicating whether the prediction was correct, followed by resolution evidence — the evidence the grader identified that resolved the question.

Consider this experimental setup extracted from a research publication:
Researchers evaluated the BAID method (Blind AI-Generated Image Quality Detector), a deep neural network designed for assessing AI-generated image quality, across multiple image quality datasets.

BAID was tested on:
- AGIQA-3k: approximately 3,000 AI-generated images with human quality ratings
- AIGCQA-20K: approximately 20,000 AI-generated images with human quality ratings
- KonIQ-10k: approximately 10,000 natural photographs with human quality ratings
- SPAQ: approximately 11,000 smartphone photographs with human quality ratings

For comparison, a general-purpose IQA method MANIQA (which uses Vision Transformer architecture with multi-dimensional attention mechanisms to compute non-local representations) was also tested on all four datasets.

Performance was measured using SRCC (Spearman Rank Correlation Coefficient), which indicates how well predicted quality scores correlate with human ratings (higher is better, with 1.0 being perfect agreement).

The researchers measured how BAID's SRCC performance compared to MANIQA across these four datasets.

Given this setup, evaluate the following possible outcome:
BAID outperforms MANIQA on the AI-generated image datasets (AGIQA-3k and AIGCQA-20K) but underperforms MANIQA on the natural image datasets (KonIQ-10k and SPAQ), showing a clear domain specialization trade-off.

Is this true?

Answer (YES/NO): NO